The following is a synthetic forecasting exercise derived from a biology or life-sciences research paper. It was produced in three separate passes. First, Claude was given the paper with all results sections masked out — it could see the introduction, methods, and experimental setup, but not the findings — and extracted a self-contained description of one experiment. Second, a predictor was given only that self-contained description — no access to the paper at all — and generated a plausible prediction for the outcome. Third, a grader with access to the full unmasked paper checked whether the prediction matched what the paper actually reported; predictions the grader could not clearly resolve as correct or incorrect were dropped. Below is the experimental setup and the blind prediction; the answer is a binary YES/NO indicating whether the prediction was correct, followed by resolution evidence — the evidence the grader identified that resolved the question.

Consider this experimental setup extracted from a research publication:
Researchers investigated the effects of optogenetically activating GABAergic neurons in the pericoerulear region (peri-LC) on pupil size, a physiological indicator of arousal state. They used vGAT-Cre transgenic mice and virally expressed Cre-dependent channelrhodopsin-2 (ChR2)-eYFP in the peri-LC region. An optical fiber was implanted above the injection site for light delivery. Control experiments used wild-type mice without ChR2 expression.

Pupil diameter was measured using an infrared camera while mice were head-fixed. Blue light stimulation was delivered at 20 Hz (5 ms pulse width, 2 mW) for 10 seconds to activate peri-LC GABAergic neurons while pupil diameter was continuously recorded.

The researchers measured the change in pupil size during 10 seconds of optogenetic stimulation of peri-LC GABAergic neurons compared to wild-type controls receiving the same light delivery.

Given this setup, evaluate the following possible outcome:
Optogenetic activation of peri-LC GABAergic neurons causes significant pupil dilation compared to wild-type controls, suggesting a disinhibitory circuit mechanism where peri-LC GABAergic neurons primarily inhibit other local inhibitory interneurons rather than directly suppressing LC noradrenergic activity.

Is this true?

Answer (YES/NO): NO